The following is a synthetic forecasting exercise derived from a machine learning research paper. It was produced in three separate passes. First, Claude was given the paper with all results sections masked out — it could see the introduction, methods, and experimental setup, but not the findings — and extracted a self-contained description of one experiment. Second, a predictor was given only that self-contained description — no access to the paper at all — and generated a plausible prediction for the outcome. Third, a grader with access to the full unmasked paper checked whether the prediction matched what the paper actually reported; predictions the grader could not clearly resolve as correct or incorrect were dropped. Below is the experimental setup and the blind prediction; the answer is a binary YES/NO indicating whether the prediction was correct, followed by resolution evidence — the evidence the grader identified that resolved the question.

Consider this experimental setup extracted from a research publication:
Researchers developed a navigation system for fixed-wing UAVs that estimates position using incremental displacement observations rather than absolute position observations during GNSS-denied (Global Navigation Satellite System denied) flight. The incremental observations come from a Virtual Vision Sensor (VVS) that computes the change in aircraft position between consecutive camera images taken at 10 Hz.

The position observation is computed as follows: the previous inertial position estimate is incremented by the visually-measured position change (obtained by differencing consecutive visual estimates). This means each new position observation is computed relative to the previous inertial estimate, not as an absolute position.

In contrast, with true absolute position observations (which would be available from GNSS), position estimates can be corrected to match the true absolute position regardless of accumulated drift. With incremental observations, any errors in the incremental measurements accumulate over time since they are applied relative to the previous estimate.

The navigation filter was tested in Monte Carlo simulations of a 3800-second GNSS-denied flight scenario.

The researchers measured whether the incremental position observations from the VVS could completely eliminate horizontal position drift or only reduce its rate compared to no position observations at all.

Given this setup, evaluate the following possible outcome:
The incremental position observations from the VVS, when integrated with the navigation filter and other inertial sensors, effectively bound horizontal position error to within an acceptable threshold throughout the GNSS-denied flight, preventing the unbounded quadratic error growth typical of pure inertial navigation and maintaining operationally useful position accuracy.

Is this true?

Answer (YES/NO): NO